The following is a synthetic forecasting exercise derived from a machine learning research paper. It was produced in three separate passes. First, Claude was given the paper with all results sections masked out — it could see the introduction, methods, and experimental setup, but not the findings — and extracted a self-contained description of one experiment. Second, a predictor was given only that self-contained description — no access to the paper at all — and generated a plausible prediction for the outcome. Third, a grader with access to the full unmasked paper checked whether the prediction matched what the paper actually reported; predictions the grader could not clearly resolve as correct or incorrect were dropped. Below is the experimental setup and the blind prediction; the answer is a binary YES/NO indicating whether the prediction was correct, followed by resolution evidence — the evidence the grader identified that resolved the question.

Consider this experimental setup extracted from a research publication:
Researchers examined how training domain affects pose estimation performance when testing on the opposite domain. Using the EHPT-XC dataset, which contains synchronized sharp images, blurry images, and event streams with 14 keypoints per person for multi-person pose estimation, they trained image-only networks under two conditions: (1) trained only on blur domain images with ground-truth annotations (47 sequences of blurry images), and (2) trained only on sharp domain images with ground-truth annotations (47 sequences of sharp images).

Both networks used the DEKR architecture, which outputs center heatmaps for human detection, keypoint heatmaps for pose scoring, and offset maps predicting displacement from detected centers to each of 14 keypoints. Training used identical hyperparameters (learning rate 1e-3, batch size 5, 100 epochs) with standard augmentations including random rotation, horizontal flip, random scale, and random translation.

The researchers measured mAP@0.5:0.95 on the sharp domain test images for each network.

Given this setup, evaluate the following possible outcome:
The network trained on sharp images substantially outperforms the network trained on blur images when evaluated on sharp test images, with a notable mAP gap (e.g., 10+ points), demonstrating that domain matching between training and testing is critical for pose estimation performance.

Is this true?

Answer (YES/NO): YES